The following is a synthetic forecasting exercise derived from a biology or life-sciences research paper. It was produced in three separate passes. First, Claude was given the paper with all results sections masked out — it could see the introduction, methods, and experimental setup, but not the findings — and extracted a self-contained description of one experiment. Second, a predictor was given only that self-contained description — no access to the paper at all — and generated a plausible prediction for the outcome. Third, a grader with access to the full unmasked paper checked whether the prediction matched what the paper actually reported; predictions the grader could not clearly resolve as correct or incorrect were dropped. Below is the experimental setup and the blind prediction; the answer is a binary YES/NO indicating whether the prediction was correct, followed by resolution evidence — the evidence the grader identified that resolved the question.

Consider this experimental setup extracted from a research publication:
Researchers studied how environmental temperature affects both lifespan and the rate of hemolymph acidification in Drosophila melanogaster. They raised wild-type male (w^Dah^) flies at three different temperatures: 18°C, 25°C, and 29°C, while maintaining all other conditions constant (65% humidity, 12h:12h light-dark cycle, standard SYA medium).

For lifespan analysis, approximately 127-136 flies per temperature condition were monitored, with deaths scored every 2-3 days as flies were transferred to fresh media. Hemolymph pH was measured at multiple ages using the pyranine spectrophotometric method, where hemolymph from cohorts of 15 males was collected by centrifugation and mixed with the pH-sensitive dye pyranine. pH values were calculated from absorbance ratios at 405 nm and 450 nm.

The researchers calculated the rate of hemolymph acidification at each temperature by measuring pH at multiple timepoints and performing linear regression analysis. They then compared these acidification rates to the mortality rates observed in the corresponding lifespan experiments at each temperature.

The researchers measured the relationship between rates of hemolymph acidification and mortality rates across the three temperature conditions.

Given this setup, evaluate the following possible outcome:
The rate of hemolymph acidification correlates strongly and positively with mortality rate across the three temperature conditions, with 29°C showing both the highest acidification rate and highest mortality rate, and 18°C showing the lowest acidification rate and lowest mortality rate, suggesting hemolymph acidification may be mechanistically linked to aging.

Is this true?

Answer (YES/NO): YES